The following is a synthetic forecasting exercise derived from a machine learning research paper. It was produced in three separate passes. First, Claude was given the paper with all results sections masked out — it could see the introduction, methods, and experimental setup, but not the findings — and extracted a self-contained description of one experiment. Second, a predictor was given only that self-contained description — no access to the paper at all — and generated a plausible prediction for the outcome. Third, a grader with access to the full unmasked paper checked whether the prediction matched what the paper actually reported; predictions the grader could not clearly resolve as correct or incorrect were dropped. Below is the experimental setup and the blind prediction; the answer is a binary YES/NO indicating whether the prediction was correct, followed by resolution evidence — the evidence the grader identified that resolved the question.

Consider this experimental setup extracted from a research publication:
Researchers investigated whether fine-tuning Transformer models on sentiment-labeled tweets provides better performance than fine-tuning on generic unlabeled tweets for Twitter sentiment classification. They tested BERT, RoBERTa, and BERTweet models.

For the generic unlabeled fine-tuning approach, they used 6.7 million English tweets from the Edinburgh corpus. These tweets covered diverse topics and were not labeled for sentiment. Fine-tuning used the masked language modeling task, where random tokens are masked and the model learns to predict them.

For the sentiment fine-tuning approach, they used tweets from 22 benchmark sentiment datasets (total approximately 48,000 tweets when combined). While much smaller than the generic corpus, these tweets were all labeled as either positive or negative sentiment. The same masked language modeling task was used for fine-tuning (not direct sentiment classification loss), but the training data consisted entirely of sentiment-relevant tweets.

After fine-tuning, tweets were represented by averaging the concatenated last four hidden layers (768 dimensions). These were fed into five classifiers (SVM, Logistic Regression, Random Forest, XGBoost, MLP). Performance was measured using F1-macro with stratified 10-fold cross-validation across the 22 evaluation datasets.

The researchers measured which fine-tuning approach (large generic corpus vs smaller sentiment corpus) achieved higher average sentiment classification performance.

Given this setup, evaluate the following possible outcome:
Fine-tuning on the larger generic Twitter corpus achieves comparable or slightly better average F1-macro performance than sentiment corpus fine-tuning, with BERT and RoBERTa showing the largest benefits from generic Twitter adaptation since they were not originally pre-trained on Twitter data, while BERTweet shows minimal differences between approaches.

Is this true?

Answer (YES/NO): NO